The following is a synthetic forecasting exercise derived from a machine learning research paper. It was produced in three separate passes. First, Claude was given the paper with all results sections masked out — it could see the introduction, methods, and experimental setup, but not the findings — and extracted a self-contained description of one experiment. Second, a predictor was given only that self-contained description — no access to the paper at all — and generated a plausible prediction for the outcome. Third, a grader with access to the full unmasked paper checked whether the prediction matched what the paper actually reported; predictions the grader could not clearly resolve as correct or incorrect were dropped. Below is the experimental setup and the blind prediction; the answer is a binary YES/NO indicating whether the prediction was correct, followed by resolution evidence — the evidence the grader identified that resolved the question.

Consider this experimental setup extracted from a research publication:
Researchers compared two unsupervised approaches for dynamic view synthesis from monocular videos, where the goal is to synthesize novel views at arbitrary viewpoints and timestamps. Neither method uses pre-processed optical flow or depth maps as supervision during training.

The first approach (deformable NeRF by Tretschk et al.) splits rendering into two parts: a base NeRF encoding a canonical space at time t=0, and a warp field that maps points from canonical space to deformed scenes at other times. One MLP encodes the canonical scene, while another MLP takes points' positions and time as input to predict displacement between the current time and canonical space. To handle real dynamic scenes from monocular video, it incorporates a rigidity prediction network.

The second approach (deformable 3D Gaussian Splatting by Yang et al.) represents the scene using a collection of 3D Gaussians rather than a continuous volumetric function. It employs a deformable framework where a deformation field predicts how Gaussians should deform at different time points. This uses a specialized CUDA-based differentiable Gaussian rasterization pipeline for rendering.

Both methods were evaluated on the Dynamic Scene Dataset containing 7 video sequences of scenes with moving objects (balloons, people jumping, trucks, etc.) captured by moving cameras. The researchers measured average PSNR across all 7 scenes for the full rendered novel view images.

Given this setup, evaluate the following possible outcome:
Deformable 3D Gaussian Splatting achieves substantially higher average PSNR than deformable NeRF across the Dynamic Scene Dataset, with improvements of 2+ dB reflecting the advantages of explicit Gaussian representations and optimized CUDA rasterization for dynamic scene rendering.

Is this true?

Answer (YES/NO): YES